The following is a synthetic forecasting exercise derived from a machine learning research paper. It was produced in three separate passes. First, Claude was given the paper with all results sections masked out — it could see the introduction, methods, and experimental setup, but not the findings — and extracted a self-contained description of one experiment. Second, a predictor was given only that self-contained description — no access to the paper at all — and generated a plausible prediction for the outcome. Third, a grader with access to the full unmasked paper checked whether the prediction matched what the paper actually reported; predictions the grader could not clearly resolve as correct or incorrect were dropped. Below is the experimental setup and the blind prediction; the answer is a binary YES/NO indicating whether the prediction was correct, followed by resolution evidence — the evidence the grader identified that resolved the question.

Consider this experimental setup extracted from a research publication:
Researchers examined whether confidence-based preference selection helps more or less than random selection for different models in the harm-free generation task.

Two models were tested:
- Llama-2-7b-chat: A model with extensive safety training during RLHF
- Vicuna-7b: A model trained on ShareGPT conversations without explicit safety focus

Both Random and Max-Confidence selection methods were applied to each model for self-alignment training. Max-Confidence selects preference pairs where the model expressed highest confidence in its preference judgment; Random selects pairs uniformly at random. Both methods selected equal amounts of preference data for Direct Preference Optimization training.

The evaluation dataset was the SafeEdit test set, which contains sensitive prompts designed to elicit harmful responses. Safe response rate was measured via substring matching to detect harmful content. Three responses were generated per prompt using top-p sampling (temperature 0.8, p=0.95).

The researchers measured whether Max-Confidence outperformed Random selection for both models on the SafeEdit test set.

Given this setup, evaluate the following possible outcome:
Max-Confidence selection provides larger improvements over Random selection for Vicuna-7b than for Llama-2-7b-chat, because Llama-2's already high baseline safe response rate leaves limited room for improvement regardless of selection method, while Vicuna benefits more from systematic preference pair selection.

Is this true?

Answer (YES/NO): NO